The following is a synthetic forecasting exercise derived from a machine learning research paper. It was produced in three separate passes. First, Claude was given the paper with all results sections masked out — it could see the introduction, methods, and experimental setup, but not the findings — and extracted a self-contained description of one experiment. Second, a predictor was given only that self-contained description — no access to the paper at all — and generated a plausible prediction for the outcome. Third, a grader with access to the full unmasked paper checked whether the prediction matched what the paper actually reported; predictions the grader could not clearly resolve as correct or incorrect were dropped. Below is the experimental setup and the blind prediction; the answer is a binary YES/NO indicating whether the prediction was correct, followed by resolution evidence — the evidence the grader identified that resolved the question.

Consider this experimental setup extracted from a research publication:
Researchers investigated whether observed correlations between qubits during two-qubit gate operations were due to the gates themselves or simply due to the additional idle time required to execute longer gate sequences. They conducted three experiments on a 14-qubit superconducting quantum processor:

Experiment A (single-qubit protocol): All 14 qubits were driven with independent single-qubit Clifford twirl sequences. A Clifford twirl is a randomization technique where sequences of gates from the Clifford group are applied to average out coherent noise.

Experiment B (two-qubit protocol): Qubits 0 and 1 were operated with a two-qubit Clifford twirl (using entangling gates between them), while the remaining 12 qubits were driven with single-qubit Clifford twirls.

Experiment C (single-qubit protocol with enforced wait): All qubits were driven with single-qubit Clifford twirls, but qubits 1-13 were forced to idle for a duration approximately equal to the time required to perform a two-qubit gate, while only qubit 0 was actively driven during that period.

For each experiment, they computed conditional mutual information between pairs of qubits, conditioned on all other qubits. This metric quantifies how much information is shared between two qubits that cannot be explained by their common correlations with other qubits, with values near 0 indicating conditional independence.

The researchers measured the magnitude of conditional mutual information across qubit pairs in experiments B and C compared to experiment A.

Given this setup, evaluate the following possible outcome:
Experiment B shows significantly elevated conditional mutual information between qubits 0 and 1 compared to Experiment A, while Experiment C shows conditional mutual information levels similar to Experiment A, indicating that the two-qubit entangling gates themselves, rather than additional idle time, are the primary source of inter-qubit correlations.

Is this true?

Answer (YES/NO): NO